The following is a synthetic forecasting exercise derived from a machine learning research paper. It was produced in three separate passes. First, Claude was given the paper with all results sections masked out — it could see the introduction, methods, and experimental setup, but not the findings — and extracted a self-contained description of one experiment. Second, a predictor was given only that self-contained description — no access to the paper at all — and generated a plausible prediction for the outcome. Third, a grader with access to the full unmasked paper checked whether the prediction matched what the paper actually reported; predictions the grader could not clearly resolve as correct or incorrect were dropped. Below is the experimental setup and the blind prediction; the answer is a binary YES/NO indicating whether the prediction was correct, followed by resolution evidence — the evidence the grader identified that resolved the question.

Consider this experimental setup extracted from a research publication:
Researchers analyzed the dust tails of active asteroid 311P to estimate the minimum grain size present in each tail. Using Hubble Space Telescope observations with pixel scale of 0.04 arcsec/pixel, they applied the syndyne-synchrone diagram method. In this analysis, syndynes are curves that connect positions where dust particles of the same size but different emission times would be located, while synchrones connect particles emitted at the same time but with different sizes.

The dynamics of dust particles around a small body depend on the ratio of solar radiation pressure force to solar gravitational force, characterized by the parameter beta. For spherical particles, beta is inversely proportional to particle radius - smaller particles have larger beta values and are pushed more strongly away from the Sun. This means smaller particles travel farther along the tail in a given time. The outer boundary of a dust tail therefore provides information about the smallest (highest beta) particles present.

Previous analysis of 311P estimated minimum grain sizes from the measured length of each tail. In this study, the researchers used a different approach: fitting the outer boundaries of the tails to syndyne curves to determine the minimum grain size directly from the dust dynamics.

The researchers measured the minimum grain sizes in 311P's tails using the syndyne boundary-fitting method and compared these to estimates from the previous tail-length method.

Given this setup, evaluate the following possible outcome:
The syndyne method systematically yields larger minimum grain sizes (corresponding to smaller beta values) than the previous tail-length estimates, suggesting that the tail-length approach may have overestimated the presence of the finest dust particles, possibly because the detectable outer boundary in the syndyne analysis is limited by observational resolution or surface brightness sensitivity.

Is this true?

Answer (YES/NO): NO